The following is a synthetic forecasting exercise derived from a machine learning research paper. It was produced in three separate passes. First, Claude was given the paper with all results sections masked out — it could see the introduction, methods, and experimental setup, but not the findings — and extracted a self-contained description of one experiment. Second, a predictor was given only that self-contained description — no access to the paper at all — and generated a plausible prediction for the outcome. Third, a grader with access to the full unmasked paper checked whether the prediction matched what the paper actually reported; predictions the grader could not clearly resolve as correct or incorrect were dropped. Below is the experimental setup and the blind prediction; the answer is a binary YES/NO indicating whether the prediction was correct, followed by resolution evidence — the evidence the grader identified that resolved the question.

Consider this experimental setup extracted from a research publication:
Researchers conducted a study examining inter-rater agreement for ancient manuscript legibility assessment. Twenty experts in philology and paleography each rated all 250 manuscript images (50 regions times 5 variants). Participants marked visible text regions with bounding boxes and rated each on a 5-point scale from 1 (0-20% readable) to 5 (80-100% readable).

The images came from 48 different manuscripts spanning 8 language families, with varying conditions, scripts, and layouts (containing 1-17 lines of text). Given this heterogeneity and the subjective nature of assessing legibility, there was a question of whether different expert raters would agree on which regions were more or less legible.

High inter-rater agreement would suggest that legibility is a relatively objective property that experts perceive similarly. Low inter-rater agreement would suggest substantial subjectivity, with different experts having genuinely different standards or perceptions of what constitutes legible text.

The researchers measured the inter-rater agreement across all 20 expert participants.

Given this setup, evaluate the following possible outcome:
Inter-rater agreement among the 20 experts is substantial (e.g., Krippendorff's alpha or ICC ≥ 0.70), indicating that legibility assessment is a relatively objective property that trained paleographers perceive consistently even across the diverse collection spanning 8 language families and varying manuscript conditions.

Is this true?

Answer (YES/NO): NO